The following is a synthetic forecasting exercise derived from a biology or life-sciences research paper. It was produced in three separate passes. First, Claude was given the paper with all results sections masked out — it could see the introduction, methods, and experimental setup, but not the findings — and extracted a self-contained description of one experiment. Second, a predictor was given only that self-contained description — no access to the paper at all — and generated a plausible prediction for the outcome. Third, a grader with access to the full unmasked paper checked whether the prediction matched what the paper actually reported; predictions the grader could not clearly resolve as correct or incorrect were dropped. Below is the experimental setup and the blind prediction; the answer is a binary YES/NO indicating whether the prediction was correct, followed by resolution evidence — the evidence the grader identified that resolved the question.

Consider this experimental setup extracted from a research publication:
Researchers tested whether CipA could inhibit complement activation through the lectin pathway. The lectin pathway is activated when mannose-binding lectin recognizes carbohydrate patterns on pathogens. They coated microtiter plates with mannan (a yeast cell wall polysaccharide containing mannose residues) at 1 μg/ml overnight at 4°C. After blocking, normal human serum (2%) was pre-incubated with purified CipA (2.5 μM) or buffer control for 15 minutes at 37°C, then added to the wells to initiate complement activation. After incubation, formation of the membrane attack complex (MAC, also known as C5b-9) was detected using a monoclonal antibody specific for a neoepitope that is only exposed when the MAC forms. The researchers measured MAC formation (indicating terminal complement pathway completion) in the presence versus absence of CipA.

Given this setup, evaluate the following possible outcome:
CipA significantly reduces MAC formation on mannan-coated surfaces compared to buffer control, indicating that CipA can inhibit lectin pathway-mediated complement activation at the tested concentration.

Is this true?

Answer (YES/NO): YES